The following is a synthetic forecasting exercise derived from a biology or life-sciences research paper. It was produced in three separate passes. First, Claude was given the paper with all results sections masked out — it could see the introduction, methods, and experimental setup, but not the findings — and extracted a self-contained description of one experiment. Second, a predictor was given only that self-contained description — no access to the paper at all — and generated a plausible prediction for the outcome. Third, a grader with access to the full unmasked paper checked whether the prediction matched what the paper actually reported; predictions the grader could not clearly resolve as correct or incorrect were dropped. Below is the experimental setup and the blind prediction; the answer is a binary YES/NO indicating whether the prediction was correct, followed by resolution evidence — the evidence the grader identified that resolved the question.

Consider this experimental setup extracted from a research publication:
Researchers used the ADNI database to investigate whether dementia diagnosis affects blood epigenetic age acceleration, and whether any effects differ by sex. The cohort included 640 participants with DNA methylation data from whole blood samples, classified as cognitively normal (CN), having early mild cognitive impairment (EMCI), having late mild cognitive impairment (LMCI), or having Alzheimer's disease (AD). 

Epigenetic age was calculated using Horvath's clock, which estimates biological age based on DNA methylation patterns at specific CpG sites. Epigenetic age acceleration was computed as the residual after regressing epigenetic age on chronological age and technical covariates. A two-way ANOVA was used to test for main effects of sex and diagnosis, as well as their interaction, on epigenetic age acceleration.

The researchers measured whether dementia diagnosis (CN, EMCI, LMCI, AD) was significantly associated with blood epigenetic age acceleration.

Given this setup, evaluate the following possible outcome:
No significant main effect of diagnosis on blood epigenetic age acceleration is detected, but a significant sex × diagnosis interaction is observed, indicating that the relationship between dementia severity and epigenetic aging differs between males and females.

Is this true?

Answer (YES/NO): NO